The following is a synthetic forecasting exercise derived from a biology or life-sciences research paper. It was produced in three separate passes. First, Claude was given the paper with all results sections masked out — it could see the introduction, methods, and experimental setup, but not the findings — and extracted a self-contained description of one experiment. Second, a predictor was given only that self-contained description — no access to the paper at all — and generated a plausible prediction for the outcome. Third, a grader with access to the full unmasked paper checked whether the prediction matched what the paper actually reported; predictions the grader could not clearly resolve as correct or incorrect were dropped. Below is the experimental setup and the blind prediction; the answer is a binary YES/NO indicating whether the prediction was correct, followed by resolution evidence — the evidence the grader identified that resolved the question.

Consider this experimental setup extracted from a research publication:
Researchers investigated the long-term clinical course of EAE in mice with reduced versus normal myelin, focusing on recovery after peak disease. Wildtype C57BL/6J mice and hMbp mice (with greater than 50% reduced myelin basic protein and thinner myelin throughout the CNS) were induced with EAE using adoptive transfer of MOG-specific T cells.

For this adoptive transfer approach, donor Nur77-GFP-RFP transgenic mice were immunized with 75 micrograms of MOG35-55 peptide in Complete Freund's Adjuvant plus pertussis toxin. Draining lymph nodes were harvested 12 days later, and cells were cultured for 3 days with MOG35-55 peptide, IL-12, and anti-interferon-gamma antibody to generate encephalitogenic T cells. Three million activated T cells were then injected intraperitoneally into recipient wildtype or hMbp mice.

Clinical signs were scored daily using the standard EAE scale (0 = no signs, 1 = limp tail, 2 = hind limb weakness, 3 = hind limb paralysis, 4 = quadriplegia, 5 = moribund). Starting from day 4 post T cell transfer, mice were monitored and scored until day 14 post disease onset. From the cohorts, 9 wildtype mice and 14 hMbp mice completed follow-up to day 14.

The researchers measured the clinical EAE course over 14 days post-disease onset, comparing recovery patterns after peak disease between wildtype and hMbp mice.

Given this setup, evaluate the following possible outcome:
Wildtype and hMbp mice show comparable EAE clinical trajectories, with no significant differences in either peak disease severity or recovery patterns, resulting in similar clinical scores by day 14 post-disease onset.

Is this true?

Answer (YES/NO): NO